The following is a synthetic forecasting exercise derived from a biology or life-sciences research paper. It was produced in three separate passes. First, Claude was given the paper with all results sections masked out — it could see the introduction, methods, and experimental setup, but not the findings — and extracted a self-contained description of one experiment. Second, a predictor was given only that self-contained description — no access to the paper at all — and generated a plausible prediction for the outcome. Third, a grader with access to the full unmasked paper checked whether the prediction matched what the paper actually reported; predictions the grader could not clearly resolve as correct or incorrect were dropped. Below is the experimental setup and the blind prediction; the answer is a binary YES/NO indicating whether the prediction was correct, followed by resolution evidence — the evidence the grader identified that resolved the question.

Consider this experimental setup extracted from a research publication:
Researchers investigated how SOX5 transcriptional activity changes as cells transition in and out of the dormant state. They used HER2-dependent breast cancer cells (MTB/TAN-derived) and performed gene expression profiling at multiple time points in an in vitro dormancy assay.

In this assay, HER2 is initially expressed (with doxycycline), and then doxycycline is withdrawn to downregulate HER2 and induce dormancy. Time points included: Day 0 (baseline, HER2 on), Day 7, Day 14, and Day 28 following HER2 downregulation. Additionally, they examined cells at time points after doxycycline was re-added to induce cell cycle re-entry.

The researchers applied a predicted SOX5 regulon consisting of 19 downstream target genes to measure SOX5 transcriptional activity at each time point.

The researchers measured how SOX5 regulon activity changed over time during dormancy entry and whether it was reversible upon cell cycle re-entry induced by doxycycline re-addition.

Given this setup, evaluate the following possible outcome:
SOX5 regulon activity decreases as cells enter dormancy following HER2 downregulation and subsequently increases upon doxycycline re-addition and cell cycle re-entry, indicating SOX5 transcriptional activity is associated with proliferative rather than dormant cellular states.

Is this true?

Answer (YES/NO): NO